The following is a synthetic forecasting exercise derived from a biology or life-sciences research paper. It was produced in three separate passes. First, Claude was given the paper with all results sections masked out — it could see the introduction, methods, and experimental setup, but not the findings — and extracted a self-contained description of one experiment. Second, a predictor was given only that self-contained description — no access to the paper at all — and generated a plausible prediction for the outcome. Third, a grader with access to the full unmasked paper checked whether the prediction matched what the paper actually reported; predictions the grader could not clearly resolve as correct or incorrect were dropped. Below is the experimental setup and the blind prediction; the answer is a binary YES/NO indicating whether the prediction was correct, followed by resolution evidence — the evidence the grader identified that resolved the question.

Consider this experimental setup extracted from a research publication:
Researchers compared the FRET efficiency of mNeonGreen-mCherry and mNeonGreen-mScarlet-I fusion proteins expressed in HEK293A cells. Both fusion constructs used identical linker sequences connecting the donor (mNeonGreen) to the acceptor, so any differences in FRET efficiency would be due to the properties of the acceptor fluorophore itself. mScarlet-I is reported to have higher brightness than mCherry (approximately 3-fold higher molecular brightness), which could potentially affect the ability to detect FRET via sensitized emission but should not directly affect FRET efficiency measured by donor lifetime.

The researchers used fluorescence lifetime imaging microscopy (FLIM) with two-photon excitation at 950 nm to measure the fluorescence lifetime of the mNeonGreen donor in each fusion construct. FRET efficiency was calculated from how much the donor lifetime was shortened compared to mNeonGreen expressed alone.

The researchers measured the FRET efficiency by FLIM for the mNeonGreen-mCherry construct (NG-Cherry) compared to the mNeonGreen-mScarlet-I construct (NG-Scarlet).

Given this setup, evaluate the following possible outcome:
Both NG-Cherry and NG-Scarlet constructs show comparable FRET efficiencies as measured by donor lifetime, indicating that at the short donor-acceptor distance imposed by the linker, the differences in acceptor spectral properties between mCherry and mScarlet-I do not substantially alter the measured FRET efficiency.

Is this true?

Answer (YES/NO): YES